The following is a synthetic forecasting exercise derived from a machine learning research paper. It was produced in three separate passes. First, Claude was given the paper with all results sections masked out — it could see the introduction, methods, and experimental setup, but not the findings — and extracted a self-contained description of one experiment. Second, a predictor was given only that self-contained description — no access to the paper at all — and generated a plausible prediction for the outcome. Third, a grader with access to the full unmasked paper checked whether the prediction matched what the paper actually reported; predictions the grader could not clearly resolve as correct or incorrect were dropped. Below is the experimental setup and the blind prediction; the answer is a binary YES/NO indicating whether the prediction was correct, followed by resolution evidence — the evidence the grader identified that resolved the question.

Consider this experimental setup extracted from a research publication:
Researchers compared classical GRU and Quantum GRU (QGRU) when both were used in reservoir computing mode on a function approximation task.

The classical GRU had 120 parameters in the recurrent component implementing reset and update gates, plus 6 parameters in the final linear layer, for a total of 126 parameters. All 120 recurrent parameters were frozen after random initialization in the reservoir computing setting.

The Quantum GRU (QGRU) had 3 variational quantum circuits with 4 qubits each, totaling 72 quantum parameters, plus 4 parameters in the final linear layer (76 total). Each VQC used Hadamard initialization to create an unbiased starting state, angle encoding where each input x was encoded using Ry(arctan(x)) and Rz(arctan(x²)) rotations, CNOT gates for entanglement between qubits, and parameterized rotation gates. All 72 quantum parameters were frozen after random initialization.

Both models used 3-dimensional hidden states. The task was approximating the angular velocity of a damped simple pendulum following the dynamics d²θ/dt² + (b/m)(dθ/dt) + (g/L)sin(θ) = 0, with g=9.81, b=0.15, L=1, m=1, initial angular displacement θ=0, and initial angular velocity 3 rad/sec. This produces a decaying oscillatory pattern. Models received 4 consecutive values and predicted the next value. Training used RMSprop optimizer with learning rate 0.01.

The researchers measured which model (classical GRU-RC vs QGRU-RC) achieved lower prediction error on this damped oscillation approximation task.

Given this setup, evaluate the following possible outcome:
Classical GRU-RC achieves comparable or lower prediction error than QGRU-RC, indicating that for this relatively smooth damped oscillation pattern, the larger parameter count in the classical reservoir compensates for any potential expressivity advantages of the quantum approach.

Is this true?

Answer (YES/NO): YES